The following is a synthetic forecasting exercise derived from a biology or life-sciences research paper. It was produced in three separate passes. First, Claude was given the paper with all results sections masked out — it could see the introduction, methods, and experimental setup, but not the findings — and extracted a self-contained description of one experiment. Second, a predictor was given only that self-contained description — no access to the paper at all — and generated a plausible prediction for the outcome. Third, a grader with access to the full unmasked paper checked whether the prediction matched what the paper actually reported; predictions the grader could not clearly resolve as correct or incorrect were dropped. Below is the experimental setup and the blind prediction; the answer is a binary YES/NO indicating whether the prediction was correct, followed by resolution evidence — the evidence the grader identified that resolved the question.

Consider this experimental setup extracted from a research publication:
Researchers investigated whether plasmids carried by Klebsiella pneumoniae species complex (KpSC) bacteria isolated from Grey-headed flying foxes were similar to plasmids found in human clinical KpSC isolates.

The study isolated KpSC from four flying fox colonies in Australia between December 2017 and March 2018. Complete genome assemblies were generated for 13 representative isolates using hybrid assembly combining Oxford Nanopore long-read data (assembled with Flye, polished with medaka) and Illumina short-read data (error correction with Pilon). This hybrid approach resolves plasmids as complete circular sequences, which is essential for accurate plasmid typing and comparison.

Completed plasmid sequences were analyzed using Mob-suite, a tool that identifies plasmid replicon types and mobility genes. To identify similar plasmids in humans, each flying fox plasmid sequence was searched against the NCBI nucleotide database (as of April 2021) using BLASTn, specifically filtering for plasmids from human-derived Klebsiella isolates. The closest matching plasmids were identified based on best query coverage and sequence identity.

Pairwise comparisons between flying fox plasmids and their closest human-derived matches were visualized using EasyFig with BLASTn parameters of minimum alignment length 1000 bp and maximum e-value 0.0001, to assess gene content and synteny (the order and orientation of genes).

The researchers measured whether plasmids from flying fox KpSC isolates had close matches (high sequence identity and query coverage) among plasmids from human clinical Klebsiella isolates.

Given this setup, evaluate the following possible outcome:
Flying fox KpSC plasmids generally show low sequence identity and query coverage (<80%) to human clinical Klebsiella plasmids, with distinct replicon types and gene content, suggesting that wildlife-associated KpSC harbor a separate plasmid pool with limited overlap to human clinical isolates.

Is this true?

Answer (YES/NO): NO